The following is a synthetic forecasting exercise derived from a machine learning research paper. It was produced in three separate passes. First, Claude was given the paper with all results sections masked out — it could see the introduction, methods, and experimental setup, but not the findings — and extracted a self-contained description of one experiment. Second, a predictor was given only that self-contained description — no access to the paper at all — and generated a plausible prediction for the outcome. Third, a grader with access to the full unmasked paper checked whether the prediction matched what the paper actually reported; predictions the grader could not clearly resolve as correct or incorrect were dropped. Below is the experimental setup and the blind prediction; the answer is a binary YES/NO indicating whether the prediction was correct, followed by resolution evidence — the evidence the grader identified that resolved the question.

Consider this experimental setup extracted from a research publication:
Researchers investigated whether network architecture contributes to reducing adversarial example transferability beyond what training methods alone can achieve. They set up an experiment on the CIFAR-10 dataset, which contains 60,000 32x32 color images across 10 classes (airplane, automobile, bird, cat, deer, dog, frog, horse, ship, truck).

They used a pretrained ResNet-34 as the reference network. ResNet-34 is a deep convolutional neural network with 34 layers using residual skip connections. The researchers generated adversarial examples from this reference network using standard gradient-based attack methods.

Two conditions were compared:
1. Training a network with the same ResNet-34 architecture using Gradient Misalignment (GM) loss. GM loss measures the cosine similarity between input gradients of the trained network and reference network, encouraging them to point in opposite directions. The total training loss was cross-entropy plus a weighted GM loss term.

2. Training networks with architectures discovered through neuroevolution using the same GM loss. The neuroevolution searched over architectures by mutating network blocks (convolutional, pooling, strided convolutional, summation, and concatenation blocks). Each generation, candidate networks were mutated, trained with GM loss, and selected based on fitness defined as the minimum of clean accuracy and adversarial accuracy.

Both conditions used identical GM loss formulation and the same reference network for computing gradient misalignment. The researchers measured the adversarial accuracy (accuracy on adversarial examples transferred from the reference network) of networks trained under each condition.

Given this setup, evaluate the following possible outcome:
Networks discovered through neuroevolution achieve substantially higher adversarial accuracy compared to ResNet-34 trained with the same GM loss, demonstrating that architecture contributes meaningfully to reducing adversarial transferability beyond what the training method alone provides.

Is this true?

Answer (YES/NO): YES